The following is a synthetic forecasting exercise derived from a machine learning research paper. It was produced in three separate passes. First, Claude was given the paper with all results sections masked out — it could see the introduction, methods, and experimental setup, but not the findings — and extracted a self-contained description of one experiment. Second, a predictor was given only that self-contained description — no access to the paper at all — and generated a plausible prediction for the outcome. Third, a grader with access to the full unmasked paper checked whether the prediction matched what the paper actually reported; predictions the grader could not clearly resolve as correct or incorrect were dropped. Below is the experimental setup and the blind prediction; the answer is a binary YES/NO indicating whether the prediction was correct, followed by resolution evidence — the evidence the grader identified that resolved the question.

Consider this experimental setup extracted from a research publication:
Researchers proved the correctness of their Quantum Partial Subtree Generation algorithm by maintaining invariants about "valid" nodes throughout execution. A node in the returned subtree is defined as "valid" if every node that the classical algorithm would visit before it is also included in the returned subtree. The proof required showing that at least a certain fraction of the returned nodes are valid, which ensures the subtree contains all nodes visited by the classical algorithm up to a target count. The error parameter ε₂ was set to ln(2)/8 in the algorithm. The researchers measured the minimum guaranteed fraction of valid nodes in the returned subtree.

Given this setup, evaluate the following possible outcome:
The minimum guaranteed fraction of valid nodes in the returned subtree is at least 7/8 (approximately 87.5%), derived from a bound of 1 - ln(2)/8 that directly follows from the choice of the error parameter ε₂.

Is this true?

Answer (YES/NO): NO